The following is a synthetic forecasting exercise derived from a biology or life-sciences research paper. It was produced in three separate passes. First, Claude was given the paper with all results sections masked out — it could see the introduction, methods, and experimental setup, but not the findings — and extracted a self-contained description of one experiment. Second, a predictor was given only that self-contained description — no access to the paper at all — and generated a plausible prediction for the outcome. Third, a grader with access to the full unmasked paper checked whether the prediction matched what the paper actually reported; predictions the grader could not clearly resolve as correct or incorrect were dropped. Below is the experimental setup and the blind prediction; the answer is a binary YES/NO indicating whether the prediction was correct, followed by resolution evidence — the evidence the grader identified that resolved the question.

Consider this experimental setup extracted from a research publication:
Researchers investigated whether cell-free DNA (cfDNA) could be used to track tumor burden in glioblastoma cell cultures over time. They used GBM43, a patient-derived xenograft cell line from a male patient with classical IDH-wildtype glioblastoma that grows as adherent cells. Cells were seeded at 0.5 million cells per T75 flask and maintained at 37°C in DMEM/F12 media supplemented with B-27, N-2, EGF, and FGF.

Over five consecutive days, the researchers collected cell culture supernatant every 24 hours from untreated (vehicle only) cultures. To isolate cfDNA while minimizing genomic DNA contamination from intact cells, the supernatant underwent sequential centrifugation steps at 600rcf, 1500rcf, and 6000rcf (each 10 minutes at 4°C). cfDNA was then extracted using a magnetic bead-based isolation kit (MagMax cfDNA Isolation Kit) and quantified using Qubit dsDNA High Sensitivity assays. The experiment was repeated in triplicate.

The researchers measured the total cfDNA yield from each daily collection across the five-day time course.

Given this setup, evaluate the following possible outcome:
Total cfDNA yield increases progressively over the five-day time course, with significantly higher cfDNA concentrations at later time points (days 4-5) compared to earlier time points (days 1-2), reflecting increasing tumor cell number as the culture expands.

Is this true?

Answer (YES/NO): YES